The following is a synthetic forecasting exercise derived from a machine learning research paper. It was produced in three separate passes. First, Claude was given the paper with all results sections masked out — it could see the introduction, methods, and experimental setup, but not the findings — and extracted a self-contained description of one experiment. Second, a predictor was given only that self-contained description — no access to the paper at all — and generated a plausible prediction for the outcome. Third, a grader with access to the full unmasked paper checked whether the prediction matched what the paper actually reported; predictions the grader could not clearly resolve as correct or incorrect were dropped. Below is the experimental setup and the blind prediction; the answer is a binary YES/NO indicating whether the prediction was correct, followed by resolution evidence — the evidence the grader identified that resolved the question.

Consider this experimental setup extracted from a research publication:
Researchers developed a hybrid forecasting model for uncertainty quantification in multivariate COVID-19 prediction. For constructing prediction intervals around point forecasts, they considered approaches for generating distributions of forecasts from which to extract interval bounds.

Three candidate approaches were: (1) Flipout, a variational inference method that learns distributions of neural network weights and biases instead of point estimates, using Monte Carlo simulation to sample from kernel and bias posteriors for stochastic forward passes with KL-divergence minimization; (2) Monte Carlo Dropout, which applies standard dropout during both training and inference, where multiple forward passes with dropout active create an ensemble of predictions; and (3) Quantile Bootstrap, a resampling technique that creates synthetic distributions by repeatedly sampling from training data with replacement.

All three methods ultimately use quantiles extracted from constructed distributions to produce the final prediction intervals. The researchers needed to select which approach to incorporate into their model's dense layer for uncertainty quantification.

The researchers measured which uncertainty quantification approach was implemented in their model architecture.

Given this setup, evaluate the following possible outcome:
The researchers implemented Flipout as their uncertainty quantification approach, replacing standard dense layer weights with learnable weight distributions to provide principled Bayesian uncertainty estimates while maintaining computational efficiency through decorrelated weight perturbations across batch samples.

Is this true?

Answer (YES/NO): YES